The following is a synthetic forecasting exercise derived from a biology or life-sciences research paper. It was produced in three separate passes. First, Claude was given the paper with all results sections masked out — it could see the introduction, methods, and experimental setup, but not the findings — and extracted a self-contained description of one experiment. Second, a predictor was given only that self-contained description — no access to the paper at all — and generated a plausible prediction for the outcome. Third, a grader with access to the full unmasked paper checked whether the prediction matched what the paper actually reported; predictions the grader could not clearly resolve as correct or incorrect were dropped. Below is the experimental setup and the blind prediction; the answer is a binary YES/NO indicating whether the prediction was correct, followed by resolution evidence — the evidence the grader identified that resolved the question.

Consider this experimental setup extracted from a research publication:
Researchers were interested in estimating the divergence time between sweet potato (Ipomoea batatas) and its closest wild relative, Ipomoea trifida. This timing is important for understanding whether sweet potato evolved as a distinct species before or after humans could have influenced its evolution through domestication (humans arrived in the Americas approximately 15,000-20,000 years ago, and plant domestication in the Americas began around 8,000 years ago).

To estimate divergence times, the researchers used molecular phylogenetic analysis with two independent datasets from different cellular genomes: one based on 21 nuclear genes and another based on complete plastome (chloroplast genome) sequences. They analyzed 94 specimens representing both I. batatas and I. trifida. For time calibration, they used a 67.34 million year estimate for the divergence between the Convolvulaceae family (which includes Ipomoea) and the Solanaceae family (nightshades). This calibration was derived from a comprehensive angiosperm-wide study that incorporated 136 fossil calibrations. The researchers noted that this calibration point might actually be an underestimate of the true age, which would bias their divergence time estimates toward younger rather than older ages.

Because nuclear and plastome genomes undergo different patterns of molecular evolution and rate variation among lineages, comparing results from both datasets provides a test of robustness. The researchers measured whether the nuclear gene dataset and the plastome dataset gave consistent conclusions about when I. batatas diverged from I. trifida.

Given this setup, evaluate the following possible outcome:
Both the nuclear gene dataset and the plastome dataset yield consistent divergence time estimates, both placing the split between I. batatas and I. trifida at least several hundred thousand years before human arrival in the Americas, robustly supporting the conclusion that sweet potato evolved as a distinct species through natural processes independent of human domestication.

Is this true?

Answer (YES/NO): YES